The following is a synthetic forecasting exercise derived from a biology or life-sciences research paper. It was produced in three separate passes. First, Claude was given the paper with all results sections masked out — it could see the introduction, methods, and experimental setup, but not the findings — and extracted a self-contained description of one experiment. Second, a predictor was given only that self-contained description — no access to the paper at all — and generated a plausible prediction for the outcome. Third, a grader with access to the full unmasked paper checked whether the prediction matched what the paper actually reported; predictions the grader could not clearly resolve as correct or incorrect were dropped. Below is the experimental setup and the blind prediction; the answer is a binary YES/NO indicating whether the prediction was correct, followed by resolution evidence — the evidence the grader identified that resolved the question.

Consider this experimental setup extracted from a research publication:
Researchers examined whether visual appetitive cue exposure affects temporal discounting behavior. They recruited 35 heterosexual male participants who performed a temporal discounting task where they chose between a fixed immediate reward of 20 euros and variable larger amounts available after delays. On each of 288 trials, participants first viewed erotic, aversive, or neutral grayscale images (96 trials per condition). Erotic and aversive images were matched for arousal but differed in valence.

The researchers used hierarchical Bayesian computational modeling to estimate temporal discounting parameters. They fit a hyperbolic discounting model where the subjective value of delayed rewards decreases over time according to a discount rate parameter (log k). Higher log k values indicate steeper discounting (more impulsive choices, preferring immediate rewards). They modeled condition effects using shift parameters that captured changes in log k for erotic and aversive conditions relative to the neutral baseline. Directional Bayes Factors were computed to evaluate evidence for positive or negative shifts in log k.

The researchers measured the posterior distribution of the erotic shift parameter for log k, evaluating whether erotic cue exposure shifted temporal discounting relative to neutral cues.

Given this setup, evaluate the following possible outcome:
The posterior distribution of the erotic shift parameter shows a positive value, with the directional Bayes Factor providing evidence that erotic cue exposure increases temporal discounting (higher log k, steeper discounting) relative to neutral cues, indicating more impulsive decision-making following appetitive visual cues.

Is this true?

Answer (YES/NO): NO